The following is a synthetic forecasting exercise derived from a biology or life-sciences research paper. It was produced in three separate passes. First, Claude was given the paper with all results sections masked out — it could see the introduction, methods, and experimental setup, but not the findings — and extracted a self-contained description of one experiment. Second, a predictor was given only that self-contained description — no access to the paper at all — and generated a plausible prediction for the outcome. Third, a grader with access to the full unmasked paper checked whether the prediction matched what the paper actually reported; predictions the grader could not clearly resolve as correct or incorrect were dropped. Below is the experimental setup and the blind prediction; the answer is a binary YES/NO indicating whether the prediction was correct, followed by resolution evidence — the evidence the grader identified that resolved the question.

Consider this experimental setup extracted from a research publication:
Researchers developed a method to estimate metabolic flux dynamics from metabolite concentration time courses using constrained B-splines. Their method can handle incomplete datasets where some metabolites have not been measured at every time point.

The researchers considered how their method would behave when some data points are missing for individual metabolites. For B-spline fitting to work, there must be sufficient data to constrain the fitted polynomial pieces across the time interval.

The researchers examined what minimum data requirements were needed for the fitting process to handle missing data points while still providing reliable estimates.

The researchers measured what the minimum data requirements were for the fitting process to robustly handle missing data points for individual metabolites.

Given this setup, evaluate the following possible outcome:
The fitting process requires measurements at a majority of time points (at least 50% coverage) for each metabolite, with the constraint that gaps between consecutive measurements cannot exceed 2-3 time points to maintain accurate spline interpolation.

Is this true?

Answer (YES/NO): NO